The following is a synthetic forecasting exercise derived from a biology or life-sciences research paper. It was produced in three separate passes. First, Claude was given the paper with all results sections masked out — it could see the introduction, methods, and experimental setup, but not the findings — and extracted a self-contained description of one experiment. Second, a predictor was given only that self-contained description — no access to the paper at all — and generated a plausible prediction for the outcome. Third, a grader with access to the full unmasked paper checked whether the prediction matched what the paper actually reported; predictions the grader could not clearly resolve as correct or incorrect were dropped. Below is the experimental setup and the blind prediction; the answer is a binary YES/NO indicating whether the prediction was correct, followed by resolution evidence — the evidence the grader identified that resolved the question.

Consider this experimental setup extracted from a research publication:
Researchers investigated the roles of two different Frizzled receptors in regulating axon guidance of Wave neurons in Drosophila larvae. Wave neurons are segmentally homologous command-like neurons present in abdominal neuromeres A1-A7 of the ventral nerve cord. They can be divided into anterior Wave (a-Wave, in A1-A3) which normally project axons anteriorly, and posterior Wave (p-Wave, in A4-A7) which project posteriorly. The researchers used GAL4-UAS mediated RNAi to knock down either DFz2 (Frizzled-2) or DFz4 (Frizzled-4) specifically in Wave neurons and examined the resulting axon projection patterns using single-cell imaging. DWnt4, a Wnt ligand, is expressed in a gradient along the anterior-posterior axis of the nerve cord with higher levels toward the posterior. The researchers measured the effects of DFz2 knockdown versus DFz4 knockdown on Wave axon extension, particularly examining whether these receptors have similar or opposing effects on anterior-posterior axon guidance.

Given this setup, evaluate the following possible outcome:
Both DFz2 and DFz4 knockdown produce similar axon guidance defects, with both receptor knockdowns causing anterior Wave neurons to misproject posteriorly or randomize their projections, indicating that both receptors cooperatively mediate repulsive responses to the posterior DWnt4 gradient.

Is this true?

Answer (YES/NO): NO